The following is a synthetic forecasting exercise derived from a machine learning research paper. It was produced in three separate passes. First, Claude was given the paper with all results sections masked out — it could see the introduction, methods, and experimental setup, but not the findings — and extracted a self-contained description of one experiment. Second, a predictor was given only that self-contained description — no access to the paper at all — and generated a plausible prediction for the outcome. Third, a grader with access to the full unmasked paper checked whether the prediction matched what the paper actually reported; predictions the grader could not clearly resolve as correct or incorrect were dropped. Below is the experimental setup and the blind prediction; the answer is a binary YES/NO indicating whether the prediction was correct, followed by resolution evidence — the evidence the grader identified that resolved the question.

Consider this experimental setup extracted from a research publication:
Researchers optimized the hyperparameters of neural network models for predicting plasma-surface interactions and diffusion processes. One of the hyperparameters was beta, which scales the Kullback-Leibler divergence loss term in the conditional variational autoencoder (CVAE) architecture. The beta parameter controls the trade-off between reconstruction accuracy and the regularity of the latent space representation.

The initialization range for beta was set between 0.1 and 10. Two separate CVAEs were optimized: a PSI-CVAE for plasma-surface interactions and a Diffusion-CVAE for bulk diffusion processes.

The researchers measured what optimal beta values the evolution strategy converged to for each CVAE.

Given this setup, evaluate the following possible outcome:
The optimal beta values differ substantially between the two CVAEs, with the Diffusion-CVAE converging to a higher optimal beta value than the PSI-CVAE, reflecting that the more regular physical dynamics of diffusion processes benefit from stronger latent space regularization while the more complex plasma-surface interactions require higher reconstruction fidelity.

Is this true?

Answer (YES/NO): NO